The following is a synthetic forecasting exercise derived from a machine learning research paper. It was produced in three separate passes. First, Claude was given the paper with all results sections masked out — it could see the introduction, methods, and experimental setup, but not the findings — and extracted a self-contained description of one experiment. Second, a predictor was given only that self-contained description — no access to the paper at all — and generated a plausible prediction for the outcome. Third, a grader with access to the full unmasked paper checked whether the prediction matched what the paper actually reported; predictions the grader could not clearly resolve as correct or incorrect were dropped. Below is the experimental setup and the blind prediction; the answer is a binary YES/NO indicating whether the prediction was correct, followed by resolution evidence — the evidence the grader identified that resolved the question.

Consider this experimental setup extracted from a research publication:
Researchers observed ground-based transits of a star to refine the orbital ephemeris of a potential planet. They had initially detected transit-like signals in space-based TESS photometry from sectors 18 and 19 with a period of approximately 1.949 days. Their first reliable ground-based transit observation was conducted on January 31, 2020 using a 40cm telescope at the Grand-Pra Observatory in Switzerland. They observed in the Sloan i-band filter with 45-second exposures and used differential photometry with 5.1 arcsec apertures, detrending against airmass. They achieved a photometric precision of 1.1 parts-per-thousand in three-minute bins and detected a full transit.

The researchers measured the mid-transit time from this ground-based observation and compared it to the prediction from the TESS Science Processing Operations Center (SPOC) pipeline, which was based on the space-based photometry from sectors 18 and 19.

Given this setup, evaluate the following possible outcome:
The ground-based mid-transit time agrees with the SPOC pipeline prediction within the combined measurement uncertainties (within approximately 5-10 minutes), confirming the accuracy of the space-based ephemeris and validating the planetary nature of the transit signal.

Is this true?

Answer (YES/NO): NO